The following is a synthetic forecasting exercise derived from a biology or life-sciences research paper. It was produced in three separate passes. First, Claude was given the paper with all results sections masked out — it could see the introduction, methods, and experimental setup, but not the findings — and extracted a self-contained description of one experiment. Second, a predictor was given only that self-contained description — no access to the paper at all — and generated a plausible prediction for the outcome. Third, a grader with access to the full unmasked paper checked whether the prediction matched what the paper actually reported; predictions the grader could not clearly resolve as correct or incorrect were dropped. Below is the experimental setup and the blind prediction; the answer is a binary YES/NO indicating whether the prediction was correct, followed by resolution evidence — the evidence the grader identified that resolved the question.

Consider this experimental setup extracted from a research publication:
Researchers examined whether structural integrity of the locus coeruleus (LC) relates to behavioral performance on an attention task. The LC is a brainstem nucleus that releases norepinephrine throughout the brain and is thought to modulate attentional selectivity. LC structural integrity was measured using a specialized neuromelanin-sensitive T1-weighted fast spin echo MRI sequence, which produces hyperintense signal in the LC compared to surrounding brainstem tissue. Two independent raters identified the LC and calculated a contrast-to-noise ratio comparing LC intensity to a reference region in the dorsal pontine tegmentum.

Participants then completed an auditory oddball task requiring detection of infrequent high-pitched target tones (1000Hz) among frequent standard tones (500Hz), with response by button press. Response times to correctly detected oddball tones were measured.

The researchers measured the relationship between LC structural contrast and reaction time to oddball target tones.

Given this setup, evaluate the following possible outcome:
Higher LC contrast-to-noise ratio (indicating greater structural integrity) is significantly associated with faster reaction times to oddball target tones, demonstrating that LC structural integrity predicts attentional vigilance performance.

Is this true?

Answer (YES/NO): YES